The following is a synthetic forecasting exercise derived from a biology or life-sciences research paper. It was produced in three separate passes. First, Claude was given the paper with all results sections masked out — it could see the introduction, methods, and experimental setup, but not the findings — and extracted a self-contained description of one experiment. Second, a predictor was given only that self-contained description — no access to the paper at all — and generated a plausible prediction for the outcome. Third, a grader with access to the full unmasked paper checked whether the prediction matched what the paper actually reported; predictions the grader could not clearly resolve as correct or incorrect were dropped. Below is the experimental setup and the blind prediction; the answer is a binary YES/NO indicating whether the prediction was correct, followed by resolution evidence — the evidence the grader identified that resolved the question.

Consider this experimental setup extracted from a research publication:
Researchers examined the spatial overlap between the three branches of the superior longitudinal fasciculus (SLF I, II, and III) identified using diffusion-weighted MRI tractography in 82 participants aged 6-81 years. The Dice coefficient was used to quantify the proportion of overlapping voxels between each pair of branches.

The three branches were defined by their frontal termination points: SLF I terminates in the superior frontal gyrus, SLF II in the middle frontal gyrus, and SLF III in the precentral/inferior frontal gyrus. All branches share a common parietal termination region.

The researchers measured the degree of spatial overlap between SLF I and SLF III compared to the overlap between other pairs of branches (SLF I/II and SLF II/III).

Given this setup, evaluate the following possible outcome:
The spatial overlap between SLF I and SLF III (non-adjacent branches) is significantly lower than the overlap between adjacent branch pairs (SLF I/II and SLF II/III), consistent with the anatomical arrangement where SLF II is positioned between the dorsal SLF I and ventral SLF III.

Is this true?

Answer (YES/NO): YES